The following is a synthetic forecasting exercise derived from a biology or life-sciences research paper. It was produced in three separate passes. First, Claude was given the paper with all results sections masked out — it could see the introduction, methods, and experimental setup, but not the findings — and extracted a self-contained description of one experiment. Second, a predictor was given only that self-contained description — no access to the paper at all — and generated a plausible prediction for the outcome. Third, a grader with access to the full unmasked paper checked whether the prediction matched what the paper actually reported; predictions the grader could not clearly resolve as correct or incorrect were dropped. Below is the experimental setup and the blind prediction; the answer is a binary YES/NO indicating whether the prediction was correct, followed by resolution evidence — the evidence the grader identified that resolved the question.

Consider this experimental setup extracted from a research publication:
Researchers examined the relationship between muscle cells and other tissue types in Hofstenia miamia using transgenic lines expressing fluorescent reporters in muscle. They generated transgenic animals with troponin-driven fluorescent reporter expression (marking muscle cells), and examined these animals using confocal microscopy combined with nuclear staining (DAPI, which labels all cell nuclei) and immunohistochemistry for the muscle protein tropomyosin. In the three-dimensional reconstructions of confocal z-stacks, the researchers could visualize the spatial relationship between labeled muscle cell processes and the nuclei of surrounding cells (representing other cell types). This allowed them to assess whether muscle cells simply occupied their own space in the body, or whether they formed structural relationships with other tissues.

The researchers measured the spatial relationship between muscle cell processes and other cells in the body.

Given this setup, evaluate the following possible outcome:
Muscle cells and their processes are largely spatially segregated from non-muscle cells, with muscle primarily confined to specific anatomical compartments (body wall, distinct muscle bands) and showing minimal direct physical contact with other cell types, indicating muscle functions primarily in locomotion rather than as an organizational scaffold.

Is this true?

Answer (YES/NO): NO